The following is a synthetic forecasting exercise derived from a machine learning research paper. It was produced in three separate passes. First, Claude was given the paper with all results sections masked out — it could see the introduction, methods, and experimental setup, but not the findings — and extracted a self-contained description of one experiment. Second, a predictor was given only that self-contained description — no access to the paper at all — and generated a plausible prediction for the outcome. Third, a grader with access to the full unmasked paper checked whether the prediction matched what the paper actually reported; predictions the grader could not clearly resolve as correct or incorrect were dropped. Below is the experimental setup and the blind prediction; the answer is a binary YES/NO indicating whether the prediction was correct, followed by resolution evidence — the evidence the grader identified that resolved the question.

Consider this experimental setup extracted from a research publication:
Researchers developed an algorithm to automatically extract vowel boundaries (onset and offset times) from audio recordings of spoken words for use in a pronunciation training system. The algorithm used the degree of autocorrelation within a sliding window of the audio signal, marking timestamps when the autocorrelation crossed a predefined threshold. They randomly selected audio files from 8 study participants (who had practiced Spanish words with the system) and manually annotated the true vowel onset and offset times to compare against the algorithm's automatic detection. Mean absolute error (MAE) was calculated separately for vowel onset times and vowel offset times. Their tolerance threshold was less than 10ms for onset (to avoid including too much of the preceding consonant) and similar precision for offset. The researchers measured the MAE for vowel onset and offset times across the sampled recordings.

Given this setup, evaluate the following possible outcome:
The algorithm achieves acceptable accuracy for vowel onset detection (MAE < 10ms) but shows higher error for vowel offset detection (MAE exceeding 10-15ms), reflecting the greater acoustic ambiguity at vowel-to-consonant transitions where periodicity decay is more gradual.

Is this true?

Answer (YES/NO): YES